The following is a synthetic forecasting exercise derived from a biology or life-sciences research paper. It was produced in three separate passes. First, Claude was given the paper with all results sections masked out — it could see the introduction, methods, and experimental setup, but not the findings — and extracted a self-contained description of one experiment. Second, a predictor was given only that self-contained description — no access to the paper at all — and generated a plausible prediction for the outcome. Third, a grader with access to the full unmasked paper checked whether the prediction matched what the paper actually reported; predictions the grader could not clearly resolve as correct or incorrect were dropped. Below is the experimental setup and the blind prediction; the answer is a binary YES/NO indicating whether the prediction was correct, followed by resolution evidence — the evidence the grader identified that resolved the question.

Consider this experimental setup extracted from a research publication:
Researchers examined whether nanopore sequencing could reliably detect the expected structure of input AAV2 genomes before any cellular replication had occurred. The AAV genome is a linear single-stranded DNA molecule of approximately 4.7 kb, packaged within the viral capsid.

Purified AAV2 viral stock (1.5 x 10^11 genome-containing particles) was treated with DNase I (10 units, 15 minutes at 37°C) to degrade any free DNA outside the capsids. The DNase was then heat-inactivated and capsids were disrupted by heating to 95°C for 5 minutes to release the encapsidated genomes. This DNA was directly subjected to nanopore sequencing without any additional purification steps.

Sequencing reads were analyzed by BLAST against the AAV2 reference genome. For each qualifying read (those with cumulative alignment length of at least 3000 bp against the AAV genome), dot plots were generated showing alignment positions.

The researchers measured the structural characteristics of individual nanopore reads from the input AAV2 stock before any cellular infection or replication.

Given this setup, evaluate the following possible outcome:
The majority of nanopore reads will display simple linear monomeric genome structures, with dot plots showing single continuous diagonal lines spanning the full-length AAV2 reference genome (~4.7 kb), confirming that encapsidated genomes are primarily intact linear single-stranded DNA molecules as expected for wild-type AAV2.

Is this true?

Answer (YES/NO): YES